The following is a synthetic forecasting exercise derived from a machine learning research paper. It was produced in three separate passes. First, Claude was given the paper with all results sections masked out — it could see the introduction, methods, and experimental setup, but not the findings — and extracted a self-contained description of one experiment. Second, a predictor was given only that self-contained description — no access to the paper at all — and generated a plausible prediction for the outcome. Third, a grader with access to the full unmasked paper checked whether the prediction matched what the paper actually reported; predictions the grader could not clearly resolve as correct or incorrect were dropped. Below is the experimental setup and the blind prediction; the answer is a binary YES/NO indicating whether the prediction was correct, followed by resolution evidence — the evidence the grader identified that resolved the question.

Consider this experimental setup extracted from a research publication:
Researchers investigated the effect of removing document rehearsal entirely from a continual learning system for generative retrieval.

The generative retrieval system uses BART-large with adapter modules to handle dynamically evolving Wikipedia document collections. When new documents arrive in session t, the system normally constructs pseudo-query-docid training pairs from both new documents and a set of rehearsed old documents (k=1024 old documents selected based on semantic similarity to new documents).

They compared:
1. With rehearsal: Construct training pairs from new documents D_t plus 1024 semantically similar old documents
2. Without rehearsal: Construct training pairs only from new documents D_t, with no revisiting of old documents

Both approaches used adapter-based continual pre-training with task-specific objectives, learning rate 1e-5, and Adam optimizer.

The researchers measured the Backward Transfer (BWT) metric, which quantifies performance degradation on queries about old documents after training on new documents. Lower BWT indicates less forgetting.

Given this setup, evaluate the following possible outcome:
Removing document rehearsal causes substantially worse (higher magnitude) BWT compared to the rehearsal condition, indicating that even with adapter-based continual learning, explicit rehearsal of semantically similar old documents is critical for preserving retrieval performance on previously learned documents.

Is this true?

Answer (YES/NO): NO